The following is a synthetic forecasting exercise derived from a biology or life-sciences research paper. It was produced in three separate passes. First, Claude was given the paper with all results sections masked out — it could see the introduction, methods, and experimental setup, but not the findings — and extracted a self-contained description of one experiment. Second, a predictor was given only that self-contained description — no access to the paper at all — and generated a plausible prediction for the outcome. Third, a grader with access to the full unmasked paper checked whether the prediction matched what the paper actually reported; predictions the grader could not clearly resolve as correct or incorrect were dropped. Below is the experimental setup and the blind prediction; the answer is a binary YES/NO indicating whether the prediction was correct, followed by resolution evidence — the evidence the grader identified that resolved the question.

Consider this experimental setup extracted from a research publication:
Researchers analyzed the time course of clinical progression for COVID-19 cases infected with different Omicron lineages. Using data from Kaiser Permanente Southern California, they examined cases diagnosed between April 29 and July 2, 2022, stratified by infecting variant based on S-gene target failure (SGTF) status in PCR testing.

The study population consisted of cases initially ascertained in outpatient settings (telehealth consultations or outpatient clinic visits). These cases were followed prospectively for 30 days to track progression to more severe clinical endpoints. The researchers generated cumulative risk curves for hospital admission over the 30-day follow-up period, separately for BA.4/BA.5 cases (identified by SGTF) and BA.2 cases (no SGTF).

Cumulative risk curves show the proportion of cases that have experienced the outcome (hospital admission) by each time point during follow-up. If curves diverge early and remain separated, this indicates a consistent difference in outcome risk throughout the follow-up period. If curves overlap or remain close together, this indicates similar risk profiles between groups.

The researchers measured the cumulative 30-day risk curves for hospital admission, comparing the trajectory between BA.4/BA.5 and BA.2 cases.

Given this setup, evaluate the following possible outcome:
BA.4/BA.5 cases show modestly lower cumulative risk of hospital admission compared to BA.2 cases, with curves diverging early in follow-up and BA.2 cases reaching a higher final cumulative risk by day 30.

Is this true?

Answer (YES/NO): NO